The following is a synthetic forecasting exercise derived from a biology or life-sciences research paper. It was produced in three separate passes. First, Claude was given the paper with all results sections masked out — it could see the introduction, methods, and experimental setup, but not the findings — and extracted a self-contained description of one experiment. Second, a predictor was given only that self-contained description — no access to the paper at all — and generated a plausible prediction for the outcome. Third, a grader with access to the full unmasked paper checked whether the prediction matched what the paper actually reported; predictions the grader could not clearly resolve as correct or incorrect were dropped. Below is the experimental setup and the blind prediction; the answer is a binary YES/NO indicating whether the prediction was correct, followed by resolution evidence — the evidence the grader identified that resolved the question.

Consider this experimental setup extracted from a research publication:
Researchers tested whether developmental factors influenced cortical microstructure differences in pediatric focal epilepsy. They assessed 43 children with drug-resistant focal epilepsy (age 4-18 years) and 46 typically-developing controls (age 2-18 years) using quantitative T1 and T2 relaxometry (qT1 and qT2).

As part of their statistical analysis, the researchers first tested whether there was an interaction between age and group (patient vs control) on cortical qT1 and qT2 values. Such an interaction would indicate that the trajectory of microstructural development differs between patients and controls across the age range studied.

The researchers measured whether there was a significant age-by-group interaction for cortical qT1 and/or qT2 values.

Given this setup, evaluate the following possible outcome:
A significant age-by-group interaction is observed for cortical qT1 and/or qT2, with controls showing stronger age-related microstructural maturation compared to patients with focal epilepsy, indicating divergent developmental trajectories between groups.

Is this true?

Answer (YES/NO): NO